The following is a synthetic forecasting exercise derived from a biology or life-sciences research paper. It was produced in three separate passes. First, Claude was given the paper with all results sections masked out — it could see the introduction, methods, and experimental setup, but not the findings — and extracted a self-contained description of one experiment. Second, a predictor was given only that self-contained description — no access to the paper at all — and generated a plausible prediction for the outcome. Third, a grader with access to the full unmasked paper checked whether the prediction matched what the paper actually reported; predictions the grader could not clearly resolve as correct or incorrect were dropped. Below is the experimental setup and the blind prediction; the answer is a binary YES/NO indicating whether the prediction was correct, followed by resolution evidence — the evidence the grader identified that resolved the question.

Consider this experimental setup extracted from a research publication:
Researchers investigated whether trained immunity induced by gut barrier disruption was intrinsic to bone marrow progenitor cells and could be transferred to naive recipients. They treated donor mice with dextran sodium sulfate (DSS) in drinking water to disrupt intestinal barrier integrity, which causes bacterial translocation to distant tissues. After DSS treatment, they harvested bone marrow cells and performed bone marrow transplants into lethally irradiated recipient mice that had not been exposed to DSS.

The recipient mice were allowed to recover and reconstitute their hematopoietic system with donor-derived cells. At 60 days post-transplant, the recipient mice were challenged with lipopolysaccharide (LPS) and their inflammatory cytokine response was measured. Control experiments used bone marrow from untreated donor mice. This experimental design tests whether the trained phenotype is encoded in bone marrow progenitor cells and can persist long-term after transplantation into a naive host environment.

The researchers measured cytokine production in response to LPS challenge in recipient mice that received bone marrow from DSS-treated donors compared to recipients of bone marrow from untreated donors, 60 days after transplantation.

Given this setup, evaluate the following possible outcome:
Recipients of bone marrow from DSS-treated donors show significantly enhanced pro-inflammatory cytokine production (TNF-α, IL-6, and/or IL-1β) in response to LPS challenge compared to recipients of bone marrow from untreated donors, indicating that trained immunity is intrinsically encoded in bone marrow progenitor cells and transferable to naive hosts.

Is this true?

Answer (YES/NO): YES